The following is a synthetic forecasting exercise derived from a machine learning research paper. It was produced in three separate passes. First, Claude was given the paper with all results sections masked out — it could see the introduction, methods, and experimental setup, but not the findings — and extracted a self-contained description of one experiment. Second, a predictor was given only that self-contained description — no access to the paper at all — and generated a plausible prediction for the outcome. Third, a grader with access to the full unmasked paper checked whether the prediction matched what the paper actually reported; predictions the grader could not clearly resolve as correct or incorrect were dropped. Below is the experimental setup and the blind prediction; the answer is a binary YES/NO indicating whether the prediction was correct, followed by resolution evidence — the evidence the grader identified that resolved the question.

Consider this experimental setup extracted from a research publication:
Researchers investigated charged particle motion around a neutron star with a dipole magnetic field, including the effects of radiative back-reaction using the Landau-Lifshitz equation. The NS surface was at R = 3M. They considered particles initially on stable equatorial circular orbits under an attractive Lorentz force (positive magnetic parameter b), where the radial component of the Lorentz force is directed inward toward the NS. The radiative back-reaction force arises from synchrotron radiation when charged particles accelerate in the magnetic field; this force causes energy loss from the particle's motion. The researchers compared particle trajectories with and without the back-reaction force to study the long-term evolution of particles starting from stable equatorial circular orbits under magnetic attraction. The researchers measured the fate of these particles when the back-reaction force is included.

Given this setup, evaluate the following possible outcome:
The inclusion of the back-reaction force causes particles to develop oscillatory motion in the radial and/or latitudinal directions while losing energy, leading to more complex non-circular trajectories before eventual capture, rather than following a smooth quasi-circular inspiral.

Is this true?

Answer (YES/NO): NO